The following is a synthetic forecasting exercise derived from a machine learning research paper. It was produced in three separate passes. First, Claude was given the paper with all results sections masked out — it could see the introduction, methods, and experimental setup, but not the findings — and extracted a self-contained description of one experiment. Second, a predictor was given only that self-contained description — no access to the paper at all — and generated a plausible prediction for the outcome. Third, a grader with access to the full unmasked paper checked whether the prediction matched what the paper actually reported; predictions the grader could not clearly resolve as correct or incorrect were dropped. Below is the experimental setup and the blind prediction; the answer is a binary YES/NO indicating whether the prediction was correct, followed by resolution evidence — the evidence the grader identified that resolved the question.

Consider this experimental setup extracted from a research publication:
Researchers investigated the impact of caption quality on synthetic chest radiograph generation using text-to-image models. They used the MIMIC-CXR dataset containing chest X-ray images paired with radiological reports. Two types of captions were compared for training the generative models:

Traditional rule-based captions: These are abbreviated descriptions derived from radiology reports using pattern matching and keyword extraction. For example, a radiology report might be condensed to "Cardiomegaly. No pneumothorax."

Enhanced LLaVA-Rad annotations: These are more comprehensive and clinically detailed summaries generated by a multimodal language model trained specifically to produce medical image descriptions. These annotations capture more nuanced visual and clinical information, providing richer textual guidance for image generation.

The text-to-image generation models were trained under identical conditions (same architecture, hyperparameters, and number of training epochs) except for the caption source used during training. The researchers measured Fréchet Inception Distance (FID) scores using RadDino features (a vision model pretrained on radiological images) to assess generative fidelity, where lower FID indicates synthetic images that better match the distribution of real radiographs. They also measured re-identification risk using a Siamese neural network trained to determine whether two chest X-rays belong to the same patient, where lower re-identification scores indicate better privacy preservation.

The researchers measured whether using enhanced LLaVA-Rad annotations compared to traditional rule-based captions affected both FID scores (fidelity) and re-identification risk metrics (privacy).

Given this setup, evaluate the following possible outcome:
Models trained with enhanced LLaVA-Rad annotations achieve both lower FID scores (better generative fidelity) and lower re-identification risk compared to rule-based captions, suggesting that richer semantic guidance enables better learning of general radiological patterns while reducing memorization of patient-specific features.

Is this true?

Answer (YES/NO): YES